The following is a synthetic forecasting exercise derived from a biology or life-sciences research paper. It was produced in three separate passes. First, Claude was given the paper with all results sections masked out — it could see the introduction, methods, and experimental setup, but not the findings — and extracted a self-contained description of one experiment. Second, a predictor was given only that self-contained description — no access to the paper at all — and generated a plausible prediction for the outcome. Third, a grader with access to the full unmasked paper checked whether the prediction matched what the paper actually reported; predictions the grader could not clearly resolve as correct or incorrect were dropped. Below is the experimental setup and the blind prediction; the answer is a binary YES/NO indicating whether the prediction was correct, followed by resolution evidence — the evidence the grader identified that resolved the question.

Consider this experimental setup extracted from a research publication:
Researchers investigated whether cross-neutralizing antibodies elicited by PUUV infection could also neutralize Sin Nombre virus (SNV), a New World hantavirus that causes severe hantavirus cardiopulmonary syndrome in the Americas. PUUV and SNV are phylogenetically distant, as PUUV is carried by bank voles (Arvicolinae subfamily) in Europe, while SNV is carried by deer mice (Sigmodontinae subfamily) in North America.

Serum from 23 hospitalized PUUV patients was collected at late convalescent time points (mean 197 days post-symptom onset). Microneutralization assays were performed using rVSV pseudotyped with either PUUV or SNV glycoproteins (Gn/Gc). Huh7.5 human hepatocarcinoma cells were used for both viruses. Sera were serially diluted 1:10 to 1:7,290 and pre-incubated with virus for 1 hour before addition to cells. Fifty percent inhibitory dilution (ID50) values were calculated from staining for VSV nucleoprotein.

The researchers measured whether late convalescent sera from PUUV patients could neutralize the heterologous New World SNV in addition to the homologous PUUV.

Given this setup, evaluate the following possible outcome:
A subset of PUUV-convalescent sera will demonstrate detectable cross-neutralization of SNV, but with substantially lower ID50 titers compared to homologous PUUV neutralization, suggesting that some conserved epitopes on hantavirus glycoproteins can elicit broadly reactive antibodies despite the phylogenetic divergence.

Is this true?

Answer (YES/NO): YES